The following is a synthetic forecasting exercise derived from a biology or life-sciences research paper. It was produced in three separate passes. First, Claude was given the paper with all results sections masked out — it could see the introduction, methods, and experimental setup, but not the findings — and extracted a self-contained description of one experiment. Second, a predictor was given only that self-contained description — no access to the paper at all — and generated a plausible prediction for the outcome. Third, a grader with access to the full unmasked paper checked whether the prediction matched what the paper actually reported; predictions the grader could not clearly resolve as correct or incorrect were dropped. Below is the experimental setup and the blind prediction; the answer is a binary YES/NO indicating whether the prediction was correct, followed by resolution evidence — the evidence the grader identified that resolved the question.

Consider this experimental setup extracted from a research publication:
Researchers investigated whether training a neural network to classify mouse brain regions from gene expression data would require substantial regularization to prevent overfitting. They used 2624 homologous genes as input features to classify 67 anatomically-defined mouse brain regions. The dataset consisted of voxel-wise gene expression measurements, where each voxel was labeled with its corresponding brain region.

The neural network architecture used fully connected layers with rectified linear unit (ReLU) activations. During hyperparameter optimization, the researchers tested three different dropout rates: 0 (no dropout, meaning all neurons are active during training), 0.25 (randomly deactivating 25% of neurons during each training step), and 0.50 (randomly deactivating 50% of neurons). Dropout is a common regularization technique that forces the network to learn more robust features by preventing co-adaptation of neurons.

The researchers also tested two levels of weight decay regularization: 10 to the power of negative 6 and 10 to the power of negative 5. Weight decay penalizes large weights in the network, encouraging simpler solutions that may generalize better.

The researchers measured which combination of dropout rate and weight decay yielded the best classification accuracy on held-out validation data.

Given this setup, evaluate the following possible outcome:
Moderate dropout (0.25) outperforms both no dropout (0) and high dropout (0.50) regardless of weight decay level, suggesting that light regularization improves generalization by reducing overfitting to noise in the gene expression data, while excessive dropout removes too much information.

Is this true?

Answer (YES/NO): NO